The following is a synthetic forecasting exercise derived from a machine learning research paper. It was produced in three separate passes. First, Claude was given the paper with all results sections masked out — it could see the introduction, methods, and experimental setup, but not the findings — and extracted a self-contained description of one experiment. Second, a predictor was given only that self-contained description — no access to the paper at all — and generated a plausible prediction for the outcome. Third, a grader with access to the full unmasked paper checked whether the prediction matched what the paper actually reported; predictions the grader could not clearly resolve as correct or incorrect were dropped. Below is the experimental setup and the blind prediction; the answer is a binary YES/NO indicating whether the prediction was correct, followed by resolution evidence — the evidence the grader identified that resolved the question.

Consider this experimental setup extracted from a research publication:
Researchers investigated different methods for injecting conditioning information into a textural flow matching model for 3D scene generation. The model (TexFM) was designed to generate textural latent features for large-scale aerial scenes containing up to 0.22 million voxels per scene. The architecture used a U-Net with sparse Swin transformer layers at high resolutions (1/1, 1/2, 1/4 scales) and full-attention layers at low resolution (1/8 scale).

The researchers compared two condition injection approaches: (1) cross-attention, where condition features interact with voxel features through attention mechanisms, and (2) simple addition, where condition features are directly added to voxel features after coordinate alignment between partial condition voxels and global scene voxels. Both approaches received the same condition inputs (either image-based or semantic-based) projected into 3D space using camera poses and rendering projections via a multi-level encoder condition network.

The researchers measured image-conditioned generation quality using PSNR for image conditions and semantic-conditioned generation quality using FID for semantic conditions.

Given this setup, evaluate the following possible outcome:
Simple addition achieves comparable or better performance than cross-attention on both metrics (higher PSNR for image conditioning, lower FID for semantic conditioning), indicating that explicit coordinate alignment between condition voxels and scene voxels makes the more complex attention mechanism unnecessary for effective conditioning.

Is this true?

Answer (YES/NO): YES